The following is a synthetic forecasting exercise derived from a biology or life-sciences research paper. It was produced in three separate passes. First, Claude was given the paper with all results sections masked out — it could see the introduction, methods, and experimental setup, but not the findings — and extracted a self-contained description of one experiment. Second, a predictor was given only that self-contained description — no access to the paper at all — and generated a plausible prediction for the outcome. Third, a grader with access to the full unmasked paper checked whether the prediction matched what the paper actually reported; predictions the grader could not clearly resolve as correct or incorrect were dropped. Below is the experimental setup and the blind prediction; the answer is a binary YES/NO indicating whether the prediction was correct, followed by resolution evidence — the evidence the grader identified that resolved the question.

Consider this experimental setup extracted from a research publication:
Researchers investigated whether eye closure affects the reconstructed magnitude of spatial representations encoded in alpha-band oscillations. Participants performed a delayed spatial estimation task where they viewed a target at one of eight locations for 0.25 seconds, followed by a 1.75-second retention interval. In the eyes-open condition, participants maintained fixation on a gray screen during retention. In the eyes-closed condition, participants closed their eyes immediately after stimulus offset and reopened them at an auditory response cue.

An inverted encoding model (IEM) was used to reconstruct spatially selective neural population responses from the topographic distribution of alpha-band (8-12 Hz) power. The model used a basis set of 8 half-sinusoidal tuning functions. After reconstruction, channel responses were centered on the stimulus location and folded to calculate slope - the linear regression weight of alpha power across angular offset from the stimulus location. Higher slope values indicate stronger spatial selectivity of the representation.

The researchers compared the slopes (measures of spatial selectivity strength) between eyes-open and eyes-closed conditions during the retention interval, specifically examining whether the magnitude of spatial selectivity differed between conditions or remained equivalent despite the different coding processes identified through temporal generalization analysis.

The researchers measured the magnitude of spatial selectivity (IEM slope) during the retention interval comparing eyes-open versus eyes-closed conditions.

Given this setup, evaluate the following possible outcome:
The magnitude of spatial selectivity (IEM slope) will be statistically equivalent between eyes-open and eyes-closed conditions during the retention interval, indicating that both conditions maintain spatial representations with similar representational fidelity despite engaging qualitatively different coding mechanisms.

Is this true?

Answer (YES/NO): NO